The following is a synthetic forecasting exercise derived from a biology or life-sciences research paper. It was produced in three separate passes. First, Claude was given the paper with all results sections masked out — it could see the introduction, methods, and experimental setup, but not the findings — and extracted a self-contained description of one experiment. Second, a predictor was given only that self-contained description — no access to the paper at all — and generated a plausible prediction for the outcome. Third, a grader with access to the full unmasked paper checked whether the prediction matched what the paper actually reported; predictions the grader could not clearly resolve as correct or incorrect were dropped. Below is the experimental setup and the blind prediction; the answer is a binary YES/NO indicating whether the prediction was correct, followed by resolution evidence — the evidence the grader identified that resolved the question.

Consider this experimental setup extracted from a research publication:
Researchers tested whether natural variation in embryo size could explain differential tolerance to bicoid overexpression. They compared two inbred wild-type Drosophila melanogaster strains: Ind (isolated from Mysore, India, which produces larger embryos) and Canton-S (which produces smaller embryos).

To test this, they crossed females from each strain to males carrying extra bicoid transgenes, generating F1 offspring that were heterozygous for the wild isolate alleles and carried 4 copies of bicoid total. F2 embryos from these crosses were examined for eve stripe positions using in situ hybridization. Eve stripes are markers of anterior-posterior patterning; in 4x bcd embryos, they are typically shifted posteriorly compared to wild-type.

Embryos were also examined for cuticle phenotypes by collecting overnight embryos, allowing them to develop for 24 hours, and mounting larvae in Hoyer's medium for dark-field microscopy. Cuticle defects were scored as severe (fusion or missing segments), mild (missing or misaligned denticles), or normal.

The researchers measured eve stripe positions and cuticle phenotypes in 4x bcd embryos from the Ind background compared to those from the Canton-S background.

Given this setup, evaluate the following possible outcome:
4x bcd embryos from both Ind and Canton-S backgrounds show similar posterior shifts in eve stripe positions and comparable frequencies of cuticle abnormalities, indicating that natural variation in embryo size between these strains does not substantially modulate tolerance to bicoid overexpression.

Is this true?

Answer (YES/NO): NO